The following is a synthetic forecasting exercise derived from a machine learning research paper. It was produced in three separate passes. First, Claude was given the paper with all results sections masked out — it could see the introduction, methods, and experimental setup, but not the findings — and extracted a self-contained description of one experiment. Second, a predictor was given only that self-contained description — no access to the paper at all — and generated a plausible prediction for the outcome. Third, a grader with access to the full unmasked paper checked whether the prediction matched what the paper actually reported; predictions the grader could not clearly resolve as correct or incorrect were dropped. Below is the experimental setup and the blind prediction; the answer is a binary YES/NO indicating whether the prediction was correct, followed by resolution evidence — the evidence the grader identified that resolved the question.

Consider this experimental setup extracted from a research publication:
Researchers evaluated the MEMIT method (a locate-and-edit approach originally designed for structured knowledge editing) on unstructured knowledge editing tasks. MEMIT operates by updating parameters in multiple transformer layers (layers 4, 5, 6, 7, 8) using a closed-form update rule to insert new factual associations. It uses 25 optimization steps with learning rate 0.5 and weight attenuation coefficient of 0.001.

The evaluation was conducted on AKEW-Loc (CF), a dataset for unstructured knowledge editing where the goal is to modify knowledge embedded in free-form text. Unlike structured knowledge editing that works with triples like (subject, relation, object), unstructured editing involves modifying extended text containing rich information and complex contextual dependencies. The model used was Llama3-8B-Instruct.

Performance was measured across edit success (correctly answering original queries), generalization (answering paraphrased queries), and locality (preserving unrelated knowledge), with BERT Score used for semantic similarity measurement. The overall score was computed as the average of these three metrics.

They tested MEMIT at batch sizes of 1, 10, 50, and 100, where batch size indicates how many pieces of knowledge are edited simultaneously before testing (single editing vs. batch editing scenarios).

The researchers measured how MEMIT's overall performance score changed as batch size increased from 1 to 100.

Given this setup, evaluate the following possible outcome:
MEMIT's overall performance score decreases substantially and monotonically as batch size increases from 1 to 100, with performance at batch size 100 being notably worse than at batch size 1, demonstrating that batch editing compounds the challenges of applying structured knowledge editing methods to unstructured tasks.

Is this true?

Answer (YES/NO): NO